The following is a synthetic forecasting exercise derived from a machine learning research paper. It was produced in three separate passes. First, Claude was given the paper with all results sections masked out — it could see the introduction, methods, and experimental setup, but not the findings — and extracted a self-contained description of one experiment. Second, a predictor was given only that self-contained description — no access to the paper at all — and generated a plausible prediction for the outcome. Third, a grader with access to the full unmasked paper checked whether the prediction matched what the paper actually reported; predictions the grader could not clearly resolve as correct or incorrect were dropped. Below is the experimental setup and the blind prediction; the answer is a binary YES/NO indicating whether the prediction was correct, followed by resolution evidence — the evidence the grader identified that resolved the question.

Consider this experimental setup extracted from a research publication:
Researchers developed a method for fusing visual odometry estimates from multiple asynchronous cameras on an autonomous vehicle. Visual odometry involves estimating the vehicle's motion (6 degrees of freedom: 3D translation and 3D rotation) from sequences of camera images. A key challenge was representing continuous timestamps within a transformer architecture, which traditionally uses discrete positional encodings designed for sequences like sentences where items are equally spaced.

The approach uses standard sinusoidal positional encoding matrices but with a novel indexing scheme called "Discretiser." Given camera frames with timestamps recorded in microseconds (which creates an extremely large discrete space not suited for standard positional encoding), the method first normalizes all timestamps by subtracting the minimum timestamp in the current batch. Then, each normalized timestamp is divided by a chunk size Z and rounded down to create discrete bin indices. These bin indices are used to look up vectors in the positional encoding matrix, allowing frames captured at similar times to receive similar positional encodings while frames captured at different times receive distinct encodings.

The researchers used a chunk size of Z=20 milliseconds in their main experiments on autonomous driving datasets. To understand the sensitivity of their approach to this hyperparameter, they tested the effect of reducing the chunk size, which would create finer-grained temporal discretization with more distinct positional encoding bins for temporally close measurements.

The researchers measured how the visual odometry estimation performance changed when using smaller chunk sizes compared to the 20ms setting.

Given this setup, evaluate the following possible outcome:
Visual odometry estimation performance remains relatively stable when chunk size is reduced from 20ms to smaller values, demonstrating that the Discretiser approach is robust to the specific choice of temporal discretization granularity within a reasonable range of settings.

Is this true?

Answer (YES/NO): YES